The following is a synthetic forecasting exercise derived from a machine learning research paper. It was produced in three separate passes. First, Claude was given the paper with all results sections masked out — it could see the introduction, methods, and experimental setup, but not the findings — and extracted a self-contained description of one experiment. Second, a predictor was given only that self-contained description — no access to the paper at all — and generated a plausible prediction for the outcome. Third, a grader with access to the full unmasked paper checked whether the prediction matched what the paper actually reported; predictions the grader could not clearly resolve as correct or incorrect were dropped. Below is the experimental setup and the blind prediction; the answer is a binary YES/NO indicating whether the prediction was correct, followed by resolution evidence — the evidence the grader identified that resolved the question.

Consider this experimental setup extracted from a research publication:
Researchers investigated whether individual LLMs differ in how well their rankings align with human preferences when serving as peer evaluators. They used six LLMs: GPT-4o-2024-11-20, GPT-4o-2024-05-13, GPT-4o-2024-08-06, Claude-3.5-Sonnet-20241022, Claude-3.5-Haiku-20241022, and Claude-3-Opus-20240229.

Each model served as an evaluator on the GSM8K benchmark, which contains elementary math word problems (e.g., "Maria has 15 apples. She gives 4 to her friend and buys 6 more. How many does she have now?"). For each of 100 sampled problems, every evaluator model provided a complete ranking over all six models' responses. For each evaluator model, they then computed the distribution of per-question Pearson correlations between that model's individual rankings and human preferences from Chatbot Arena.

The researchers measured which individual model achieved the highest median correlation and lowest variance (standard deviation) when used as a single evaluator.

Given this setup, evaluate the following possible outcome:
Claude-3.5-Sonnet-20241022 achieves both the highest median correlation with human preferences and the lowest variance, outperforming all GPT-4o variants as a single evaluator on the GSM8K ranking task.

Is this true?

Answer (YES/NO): NO